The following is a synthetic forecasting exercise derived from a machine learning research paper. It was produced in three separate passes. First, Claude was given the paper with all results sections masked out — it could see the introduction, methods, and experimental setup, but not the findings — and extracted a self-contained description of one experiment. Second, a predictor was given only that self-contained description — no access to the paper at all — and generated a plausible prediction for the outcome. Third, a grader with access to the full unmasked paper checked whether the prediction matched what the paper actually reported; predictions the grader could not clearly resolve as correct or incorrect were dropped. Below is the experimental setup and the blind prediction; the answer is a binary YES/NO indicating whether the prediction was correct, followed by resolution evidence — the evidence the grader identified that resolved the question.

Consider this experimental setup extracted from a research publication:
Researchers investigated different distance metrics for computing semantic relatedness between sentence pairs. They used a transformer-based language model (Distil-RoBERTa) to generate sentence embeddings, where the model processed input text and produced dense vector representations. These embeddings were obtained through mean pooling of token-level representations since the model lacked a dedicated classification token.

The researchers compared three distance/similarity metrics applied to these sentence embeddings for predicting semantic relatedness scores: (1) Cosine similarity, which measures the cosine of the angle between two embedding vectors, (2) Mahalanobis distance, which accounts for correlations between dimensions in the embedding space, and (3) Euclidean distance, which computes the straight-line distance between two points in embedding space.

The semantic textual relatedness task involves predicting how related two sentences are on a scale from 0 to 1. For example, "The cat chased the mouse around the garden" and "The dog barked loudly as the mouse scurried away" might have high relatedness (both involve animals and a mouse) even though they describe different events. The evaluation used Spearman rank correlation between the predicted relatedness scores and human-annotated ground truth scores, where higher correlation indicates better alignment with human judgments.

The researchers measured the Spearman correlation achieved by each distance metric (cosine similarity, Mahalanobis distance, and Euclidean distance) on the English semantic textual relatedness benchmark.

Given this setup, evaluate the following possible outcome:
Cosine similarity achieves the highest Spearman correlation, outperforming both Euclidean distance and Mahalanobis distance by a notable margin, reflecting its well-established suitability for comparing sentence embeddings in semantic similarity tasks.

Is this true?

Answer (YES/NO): NO